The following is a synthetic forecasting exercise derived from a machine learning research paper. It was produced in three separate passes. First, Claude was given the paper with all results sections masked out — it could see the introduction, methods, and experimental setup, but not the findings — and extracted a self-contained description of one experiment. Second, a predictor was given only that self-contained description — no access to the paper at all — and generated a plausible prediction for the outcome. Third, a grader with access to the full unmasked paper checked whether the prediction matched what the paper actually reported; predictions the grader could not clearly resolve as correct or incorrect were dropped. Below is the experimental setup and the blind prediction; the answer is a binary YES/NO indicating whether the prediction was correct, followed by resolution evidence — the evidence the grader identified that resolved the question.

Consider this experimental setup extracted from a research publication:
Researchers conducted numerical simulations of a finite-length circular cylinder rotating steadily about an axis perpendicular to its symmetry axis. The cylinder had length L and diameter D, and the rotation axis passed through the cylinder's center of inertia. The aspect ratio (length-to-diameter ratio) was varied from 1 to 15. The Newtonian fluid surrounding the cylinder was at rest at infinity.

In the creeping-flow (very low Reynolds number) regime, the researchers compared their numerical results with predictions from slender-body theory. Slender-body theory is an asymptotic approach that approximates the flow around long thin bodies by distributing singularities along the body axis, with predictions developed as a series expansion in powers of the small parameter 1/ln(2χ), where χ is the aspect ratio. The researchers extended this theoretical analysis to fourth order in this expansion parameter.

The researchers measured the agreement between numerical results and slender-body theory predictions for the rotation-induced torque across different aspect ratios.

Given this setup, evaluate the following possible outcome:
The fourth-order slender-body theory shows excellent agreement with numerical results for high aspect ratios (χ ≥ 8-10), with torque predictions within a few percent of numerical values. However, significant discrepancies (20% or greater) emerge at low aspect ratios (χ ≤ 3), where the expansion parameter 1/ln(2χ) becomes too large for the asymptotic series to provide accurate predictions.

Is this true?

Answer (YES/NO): NO